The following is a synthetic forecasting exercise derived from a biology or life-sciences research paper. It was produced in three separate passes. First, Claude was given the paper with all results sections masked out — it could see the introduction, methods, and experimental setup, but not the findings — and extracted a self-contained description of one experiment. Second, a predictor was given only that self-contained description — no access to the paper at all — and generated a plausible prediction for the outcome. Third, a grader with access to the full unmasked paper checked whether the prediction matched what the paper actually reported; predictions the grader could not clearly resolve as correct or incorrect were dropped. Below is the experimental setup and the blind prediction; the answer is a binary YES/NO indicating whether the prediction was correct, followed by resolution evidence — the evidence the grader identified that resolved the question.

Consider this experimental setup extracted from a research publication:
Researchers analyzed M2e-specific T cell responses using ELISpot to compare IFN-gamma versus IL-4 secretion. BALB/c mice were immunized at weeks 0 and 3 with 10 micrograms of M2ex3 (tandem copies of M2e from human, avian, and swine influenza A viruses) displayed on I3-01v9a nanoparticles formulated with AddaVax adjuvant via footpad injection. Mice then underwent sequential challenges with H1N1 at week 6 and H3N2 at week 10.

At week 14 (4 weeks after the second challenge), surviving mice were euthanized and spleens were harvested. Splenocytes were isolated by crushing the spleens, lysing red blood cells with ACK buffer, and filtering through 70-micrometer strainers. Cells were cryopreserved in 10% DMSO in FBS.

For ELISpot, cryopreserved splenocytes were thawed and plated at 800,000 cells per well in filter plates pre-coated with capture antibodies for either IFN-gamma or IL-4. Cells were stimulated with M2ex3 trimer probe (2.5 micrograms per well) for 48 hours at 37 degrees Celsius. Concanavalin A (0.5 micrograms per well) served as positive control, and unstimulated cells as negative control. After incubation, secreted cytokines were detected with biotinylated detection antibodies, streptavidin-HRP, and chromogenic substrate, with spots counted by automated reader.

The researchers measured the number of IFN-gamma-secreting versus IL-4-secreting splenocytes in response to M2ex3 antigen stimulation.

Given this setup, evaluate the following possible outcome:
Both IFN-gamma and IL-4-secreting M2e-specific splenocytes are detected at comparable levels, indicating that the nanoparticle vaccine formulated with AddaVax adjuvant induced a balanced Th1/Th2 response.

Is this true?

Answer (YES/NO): YES